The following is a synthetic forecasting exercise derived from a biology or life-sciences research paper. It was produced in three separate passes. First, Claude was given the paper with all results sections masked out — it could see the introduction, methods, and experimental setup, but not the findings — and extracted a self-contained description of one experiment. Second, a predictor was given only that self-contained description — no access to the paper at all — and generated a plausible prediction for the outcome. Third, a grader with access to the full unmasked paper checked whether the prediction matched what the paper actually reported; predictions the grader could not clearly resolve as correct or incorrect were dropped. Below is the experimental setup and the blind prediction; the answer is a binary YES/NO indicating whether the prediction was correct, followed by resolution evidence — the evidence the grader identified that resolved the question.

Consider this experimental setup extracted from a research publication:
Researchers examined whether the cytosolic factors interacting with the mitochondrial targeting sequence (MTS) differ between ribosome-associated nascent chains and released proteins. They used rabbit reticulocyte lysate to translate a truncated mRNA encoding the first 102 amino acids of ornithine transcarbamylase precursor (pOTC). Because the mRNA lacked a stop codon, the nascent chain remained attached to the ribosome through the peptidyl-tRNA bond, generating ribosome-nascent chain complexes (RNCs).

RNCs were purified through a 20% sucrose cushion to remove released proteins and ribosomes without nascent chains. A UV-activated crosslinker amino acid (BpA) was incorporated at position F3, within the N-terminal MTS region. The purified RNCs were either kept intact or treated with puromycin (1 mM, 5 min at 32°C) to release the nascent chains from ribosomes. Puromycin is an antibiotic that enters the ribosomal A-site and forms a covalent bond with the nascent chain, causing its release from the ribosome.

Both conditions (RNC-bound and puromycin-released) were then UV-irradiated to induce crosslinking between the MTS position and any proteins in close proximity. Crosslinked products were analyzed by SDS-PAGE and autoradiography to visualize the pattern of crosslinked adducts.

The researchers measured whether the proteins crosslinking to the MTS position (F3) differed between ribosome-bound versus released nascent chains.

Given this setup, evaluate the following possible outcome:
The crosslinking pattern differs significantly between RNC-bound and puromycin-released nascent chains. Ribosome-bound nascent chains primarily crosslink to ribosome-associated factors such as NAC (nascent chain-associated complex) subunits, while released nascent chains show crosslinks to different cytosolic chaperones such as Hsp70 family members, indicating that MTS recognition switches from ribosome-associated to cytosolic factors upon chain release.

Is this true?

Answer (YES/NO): NO